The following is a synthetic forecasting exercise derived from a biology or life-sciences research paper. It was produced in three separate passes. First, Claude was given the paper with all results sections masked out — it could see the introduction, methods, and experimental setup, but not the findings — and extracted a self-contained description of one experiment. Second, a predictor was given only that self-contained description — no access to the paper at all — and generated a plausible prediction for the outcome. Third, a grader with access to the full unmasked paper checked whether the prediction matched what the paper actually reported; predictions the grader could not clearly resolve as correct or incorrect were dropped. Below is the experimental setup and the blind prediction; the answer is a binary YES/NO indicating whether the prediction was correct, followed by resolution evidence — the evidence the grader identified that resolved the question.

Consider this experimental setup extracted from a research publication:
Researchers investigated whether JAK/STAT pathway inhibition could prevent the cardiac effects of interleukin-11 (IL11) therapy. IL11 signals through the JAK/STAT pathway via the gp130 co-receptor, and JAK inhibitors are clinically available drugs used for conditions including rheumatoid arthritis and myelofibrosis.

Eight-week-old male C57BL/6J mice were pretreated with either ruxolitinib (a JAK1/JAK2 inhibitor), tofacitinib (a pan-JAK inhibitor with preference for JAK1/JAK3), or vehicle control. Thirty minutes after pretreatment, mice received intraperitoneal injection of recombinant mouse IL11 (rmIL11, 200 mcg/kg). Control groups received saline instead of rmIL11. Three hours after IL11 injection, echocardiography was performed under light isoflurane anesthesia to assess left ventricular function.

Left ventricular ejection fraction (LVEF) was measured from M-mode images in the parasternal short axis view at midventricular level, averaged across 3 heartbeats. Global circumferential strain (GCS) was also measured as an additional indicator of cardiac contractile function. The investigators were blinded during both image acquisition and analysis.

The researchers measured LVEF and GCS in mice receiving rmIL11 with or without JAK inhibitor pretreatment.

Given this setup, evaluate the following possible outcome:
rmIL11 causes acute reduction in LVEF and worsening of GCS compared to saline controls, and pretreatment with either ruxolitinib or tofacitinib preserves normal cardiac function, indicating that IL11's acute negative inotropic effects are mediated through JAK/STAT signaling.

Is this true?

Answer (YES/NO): YES